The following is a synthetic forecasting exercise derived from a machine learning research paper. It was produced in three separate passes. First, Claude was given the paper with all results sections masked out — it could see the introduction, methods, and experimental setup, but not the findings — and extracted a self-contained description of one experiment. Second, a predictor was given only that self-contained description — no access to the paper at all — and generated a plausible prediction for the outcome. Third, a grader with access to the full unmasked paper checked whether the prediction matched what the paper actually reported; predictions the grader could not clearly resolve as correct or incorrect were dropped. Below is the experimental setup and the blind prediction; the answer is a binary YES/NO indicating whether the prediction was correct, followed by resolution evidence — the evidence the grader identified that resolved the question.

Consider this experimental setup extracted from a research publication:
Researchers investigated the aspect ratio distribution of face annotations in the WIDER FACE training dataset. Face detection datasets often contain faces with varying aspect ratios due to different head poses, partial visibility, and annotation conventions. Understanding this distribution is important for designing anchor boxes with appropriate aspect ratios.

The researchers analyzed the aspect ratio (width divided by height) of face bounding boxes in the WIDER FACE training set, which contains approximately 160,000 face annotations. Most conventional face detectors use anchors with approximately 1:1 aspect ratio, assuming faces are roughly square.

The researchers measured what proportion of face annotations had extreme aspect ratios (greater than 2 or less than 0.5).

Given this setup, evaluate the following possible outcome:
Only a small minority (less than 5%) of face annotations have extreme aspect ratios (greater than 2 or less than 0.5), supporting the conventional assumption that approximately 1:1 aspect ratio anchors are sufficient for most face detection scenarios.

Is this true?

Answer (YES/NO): NO